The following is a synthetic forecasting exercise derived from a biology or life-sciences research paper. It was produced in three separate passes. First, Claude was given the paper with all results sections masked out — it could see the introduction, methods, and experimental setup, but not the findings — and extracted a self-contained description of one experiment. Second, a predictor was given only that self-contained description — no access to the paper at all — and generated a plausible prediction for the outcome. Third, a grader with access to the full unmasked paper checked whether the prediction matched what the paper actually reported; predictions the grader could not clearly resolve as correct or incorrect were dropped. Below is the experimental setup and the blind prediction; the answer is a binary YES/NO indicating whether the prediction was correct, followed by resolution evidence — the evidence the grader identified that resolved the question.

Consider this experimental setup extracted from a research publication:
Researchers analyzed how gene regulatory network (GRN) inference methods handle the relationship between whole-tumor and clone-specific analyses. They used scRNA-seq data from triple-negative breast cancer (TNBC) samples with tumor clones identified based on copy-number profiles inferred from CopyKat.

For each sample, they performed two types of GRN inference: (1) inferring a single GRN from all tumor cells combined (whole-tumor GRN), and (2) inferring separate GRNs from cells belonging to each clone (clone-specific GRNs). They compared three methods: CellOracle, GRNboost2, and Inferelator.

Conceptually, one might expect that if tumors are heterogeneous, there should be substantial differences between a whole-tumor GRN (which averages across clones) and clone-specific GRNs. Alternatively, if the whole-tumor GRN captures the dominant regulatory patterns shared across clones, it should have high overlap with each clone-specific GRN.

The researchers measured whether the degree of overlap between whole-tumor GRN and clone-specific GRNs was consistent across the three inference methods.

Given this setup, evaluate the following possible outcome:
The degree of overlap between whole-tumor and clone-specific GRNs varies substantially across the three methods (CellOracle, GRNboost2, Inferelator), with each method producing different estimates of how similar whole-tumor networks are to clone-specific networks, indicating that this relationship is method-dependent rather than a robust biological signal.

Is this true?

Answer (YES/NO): YES